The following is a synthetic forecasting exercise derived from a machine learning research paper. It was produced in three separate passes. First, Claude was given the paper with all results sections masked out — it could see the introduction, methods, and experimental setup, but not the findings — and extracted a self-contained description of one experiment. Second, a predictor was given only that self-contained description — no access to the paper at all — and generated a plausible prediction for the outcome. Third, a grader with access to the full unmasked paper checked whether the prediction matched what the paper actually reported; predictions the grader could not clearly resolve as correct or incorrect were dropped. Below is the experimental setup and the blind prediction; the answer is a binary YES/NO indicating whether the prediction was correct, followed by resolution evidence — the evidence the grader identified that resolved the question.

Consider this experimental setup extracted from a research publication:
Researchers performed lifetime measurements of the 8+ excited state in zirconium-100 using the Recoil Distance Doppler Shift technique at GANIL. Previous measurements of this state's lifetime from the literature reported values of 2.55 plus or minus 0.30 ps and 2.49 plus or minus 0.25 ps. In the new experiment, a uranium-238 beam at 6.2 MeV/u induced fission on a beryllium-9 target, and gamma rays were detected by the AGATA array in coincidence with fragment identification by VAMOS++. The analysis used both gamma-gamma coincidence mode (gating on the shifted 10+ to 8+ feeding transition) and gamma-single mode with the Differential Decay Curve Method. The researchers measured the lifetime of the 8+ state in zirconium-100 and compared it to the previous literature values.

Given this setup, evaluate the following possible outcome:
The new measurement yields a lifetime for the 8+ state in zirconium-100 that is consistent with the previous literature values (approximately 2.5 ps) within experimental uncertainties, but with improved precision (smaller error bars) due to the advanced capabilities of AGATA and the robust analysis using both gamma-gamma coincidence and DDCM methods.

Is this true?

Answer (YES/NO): NO